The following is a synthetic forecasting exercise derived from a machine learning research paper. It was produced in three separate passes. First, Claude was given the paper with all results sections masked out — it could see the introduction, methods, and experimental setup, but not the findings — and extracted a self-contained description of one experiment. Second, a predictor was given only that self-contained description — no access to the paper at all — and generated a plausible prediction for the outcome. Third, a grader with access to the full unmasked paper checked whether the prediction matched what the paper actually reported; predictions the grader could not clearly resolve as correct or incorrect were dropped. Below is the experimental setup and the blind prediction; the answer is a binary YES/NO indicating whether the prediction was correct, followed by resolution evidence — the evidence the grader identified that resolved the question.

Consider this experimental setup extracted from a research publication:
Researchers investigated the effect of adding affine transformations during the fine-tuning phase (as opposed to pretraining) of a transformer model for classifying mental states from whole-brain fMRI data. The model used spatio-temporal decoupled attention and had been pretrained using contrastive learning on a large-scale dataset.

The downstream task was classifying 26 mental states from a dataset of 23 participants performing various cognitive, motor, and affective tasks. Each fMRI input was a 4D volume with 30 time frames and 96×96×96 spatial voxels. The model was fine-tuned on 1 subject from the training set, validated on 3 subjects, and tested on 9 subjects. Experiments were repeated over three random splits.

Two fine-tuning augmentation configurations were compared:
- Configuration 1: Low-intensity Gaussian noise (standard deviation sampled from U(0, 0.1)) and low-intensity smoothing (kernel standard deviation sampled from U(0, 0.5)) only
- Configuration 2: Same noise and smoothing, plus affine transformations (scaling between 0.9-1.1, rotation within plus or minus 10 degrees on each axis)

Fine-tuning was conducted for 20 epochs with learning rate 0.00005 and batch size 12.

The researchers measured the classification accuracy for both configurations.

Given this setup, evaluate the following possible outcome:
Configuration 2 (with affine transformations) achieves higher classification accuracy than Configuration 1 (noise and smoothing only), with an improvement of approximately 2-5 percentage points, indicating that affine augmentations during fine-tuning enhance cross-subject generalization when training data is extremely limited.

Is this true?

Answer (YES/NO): YES